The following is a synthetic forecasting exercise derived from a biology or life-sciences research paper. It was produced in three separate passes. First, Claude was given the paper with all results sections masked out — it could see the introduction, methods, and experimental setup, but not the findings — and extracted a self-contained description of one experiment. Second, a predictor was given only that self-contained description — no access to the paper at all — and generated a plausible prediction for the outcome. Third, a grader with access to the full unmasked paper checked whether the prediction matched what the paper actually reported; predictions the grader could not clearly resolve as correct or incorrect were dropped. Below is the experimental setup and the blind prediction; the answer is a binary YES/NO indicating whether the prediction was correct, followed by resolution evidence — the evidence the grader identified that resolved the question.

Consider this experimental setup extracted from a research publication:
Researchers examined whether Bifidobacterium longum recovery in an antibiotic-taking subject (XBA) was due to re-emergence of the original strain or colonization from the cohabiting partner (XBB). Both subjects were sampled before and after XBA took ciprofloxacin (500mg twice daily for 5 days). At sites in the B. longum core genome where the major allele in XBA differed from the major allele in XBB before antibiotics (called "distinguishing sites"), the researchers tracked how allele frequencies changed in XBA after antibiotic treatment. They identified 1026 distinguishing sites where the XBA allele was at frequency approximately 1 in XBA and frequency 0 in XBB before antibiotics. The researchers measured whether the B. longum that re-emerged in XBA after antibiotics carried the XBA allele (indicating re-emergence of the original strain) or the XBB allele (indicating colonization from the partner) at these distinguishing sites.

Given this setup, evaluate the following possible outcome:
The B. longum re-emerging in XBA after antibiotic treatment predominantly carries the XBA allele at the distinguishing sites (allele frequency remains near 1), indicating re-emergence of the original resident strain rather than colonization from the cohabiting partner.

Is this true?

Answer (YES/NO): NO